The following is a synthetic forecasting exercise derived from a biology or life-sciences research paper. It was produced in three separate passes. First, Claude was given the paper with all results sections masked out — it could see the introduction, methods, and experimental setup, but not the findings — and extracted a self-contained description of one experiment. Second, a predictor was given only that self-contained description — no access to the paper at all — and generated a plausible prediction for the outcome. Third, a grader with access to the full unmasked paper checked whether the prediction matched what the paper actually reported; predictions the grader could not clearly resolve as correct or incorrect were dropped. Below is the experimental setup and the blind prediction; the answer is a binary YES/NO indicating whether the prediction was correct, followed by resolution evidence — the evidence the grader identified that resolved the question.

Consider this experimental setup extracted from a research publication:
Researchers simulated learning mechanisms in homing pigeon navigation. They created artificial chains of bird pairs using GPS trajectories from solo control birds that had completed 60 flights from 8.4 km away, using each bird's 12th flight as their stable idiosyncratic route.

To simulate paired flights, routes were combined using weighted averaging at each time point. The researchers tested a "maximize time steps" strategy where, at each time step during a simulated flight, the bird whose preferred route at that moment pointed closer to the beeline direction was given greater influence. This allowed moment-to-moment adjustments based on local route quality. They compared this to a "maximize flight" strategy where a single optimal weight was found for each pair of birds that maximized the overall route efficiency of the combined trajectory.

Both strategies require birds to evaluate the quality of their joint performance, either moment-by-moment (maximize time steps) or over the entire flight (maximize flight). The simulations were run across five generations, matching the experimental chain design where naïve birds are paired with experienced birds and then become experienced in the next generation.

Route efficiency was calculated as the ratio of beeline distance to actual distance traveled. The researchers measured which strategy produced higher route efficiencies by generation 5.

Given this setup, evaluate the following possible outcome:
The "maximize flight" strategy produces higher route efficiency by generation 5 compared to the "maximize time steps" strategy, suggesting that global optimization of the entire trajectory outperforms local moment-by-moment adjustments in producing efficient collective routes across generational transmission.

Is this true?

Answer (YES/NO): YES